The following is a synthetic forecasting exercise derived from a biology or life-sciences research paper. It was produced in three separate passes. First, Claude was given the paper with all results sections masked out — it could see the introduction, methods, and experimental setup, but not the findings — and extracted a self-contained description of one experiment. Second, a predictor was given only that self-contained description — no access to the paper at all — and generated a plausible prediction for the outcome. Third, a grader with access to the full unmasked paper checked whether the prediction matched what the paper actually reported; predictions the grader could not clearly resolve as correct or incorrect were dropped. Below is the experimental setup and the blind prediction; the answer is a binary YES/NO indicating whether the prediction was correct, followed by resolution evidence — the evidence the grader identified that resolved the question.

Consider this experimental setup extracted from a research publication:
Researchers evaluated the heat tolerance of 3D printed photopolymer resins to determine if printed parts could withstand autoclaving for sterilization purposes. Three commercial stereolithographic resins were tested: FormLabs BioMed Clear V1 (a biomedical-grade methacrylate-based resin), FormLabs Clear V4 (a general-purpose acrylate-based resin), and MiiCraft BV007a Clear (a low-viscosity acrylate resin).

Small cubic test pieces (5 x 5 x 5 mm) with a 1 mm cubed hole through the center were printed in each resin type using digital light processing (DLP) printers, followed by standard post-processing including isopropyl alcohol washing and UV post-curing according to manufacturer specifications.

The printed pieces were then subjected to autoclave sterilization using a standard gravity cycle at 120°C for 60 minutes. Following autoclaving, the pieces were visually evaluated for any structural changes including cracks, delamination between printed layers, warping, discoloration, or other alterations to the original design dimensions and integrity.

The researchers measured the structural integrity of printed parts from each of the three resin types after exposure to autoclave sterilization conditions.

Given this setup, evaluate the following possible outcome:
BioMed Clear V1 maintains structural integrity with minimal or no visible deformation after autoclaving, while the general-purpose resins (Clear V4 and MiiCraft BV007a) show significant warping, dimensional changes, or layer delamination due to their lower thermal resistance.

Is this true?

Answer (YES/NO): NO